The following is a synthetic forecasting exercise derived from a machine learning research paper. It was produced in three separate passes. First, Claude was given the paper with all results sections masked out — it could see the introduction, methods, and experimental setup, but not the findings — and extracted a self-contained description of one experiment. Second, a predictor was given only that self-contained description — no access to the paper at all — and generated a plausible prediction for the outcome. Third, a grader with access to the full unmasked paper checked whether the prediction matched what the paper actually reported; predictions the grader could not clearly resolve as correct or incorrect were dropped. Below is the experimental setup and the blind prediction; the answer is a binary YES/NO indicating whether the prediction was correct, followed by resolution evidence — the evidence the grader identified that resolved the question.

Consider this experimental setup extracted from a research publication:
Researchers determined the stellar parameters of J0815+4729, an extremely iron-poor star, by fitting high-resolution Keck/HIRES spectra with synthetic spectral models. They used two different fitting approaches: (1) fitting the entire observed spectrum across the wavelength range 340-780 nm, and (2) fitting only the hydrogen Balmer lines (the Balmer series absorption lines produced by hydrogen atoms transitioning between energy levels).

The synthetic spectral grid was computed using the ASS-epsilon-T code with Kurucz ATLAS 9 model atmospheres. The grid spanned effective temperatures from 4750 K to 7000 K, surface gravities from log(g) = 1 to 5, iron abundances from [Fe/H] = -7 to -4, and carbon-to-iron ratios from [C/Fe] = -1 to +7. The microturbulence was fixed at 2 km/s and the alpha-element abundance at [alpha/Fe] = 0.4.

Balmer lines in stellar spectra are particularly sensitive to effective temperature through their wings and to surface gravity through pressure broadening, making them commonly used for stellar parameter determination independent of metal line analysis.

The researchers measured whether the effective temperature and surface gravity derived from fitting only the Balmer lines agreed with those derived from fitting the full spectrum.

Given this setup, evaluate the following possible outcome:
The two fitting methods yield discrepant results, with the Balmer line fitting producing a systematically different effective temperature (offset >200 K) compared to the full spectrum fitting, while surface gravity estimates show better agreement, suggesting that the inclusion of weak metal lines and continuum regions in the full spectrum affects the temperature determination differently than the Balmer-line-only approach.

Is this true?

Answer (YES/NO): NO